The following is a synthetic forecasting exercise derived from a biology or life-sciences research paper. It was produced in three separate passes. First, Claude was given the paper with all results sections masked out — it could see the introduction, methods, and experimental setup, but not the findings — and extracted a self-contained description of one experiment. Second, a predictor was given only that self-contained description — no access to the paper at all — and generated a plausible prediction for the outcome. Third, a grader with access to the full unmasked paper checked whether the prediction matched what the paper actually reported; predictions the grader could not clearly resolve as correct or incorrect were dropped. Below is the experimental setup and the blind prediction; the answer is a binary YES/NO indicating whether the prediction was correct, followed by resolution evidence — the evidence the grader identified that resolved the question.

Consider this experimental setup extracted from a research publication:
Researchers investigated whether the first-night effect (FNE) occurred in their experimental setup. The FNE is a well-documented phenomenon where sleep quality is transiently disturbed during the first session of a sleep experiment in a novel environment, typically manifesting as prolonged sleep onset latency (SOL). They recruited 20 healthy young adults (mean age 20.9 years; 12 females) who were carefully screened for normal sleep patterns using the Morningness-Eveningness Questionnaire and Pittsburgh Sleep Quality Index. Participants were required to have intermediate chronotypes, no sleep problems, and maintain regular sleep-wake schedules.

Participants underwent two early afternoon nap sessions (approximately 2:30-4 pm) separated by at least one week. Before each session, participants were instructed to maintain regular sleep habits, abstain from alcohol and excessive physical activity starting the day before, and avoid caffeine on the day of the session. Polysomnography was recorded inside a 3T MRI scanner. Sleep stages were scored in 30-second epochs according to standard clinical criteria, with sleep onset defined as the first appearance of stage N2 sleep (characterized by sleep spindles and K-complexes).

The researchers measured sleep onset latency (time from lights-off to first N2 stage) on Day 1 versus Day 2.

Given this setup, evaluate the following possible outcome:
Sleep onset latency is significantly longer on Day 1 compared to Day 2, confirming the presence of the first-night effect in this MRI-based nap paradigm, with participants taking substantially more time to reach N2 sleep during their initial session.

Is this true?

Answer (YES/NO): YES